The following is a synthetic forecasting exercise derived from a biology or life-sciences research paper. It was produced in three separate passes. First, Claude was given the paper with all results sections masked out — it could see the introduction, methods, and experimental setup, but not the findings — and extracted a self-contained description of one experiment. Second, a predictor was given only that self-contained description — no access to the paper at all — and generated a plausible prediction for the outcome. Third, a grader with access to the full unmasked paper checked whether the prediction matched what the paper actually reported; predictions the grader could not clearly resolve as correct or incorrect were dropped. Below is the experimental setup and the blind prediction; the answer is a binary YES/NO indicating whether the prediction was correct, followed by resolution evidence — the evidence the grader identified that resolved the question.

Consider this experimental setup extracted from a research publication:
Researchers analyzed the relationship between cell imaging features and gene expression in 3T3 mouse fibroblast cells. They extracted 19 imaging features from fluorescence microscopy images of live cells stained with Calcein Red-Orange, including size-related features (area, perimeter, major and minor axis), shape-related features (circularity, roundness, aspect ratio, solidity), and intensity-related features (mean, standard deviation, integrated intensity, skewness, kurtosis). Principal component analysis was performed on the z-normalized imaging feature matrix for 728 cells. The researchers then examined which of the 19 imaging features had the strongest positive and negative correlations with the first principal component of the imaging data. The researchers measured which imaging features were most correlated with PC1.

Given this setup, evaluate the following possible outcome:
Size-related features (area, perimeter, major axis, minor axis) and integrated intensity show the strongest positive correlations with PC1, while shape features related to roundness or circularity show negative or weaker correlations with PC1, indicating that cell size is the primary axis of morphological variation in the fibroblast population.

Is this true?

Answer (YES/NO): YES